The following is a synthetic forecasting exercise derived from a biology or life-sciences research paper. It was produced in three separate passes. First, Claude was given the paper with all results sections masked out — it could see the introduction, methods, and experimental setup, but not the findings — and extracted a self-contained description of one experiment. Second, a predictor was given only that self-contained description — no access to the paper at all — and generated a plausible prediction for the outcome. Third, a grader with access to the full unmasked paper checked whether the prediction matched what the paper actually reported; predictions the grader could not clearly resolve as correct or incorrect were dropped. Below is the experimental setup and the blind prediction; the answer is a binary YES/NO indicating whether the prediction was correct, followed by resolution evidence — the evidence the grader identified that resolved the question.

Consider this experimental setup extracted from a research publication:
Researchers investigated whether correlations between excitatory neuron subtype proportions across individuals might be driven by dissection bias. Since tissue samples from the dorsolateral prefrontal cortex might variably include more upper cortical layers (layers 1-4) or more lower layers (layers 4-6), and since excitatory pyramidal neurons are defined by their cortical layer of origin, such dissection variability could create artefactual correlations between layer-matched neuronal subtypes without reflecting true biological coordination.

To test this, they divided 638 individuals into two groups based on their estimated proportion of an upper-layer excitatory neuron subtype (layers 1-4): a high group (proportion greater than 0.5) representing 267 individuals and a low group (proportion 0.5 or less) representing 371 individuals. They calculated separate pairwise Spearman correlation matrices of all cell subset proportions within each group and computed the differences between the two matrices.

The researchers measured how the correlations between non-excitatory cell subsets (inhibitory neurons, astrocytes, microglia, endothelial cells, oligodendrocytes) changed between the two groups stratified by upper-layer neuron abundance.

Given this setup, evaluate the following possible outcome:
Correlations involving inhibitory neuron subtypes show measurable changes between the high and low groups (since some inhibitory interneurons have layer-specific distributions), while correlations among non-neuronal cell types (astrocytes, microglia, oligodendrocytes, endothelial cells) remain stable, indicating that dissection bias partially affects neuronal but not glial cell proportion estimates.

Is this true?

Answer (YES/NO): NO